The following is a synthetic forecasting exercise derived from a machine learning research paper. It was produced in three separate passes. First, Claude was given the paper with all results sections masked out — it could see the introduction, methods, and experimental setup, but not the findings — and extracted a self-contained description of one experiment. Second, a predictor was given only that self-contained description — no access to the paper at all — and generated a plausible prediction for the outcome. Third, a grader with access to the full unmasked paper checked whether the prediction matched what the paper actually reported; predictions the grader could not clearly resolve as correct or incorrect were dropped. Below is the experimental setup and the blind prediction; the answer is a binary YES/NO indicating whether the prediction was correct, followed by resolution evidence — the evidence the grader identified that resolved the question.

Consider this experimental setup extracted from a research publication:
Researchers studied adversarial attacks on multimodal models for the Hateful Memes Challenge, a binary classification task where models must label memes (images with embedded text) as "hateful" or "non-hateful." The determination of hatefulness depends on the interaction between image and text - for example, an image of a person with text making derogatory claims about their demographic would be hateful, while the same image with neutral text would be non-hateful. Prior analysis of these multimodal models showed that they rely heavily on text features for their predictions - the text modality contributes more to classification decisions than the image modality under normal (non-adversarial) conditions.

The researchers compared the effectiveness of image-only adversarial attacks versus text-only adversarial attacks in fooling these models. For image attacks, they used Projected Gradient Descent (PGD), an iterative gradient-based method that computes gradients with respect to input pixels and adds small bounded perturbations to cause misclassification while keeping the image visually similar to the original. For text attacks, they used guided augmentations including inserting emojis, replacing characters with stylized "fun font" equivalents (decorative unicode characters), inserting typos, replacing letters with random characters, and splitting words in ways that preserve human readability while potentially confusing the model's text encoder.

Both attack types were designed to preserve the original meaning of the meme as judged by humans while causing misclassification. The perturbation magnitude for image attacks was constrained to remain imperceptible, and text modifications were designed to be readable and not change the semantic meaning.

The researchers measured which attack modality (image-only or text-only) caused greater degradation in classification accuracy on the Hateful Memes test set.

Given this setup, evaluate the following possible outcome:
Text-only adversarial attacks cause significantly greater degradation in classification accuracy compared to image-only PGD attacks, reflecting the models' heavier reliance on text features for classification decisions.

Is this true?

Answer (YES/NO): NO